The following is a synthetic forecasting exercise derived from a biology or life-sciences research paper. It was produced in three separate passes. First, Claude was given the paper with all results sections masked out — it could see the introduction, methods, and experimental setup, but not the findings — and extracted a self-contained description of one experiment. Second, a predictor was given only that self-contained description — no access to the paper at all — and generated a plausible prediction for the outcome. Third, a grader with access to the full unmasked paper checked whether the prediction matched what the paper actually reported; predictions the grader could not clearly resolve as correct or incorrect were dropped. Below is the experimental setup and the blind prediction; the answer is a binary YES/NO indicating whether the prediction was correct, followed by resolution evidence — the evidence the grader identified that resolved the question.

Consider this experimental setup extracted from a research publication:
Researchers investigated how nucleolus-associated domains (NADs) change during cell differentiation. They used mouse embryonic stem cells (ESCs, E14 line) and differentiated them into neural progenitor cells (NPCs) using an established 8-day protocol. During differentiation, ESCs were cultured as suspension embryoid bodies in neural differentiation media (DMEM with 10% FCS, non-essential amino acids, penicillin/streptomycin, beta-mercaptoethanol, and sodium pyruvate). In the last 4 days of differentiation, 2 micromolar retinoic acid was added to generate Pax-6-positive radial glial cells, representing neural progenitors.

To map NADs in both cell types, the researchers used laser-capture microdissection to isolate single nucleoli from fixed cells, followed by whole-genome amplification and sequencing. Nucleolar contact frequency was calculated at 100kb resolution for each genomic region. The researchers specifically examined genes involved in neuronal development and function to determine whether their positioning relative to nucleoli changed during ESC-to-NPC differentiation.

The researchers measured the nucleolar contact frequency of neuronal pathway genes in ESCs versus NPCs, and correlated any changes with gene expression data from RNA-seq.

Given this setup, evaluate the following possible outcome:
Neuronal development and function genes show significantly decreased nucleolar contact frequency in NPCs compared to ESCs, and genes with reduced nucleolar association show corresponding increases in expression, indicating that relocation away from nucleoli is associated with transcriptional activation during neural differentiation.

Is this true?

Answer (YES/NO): YES